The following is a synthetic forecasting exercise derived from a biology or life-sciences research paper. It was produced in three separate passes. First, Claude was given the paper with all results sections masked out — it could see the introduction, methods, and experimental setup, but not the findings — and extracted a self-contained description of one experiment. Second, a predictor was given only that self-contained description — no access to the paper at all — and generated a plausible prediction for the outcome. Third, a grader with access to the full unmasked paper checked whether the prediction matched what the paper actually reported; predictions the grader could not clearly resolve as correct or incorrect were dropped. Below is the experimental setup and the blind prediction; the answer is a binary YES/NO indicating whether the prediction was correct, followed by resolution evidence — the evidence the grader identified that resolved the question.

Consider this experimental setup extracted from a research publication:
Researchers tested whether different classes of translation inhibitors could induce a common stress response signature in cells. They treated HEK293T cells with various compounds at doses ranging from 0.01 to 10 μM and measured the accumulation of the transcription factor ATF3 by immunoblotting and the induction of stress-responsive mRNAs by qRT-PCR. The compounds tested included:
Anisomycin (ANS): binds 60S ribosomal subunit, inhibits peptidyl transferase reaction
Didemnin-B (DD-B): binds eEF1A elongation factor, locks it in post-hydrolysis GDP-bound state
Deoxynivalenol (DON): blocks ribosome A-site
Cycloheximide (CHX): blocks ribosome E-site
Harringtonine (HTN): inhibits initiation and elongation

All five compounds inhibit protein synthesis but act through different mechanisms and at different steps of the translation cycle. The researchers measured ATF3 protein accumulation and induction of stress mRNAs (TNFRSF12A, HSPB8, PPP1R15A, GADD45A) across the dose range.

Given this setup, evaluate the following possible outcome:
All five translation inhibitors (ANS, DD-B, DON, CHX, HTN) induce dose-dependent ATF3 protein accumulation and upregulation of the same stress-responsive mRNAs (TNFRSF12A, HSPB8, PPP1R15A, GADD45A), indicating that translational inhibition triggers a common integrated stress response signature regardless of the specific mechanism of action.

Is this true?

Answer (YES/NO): NO